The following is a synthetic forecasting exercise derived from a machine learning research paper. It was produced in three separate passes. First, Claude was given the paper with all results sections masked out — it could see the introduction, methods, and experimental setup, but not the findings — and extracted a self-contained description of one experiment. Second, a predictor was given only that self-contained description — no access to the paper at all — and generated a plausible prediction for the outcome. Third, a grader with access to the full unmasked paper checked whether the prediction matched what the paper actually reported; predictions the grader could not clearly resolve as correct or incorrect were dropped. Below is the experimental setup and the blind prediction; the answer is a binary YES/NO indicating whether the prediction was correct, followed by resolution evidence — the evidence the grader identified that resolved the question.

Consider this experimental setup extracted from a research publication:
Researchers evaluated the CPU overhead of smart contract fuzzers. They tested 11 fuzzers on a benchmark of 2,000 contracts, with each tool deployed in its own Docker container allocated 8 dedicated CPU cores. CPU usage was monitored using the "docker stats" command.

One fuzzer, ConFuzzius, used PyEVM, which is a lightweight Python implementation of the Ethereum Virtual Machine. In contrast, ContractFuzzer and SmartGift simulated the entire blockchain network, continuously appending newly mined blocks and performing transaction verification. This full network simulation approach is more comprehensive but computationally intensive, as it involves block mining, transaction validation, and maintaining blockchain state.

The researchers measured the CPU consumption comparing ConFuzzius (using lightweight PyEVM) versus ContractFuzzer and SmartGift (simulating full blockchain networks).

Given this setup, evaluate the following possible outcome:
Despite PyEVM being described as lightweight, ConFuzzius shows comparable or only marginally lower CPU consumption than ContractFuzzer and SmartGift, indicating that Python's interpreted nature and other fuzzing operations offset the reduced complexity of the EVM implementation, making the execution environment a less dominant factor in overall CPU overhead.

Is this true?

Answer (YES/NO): NO